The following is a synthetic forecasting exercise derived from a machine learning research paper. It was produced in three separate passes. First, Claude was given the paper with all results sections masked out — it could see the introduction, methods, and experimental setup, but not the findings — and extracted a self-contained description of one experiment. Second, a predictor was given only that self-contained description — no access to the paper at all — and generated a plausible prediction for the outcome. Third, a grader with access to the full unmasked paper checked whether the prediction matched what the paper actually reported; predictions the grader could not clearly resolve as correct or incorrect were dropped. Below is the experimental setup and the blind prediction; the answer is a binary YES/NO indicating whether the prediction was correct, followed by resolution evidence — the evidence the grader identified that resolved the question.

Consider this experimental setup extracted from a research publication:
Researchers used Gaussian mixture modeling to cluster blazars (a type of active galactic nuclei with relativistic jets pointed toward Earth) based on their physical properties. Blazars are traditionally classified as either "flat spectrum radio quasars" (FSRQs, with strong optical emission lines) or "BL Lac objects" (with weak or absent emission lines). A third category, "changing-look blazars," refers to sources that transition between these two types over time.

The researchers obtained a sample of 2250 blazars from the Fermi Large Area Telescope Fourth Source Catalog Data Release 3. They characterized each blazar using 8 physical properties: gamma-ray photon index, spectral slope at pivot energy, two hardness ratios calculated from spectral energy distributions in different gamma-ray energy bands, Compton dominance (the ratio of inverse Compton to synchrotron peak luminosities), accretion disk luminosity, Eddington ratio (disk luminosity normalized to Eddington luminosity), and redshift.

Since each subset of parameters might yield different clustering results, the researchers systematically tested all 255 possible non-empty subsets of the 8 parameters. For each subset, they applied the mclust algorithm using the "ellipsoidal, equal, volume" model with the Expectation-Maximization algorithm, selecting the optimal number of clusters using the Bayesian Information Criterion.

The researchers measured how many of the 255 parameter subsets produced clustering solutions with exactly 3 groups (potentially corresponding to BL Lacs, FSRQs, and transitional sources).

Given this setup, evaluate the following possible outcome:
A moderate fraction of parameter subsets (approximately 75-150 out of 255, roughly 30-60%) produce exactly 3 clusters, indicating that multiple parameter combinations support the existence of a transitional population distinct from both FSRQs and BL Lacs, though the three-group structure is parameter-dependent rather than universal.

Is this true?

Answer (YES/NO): NO